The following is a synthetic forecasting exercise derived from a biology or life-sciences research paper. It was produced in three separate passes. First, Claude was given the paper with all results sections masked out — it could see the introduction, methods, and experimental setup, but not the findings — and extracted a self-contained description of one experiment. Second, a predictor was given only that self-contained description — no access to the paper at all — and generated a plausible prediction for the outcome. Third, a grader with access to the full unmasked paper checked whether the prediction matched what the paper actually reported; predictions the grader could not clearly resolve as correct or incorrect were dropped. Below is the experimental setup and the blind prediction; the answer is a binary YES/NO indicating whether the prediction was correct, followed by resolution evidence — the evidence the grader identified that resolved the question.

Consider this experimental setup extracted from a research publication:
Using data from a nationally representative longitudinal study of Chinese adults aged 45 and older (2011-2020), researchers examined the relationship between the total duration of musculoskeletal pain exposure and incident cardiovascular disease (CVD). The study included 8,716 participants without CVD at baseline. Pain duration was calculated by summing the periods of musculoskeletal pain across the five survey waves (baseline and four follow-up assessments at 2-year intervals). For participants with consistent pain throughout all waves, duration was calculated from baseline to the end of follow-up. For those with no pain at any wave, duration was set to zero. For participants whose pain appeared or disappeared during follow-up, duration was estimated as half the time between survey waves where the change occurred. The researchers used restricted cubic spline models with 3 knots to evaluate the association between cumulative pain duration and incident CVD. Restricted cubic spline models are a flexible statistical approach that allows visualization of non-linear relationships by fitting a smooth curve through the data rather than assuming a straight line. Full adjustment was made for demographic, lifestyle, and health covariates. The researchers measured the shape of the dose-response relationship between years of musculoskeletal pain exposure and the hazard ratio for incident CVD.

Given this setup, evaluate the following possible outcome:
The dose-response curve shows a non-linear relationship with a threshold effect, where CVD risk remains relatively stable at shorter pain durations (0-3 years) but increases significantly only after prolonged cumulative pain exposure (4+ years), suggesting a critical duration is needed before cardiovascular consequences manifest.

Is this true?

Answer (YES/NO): NO